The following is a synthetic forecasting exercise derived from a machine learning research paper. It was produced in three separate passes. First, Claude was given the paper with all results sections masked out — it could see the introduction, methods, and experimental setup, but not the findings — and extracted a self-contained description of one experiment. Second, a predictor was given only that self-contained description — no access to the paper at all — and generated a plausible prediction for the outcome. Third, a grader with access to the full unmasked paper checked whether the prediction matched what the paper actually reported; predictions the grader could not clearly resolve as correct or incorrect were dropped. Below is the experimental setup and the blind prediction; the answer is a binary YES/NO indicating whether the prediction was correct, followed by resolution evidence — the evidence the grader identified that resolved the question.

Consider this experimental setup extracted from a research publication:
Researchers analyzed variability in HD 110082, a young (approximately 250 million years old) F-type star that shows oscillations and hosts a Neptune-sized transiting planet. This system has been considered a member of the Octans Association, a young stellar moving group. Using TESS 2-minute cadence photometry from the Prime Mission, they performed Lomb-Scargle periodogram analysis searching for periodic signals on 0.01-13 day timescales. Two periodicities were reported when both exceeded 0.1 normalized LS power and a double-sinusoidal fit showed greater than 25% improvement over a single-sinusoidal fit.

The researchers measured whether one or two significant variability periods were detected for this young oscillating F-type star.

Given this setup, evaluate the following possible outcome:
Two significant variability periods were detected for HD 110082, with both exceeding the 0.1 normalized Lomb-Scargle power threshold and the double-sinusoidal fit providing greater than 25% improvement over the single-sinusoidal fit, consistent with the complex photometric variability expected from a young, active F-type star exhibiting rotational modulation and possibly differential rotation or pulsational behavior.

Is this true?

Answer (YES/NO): YES